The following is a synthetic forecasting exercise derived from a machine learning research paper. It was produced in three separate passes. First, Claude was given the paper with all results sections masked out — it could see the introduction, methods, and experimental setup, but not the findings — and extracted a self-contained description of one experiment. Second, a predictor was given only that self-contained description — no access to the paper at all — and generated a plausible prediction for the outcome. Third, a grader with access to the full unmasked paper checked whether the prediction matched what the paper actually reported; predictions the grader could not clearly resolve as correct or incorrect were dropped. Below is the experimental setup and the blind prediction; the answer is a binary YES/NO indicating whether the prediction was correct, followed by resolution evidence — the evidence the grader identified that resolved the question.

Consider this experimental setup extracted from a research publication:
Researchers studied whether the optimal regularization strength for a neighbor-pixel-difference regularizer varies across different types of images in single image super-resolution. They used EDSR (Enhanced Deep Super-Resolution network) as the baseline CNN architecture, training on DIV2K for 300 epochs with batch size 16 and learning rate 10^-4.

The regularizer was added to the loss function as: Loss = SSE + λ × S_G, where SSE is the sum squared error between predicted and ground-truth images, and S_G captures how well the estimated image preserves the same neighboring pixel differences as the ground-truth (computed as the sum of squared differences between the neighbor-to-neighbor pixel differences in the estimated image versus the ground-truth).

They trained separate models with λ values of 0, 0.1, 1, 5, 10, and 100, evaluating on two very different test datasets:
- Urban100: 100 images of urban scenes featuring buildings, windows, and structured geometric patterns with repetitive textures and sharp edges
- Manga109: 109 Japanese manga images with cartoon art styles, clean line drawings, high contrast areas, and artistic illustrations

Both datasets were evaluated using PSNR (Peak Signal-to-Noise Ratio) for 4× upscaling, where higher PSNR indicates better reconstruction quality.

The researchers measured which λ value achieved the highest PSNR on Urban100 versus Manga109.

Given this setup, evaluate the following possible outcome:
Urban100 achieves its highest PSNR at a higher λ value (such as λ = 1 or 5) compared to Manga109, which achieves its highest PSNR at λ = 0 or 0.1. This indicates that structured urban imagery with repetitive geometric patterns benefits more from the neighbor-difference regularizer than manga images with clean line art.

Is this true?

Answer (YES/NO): NO